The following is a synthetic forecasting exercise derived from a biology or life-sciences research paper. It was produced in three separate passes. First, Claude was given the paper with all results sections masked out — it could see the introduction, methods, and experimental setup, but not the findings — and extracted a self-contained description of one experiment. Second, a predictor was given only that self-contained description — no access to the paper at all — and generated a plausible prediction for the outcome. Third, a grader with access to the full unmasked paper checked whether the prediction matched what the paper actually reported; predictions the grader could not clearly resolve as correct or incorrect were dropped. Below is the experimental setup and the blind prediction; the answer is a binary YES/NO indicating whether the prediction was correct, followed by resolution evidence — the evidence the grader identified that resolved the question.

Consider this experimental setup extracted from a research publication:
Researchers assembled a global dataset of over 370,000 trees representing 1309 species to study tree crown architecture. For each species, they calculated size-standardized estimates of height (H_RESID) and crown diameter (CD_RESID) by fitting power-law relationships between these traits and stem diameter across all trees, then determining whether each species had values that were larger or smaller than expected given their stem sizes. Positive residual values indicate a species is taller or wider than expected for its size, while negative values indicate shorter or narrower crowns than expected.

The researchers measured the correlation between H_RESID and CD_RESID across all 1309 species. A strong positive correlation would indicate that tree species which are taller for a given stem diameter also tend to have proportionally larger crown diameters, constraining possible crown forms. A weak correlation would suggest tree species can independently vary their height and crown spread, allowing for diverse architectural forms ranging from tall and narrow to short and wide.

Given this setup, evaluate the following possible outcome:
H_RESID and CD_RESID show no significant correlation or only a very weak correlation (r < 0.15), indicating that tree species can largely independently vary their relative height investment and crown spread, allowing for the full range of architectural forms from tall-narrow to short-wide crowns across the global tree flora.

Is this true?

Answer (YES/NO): NO